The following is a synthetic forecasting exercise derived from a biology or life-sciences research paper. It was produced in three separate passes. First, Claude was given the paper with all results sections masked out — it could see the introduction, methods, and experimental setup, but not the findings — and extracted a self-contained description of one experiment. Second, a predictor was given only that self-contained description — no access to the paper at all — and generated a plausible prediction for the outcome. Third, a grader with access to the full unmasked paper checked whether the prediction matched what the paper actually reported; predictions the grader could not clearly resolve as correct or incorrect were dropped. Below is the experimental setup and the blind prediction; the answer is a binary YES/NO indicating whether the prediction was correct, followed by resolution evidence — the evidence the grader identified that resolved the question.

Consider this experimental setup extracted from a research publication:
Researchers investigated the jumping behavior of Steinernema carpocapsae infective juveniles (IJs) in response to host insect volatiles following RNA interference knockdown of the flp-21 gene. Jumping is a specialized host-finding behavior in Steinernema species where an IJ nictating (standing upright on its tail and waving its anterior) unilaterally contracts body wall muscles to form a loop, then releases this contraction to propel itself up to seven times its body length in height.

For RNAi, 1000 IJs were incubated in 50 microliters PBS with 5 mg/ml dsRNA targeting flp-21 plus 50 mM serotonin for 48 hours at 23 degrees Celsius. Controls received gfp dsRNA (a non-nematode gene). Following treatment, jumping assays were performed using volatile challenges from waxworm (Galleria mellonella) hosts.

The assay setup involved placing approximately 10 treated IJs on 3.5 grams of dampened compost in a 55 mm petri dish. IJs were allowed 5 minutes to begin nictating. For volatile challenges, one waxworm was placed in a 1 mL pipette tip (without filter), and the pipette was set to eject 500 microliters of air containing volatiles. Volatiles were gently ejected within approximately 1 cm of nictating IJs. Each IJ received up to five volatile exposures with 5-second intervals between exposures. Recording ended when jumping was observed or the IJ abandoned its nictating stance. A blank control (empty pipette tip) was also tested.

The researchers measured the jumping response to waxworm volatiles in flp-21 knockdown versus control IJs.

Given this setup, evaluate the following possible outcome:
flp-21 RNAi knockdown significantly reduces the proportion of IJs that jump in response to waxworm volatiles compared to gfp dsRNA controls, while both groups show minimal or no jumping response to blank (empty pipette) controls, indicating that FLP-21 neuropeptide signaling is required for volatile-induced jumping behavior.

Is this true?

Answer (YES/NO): YES